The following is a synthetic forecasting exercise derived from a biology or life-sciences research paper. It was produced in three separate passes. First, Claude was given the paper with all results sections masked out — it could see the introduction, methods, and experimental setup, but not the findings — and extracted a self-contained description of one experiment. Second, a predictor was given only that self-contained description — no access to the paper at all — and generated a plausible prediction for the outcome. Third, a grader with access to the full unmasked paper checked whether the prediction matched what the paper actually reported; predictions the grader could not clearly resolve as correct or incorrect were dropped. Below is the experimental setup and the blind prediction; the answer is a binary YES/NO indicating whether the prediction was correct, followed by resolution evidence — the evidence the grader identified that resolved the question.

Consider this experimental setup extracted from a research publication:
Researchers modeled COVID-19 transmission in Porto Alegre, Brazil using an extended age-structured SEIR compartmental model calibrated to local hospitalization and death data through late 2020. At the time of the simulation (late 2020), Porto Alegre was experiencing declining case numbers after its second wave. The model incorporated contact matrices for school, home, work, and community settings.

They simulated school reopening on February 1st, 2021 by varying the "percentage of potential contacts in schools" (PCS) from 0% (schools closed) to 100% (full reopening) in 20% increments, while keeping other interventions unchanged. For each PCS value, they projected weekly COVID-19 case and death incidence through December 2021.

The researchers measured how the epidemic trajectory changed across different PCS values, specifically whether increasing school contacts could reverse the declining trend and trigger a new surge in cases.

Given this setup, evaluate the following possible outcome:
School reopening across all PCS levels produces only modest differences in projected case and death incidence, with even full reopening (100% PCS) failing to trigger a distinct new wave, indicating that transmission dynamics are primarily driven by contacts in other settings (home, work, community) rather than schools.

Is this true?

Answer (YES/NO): NO